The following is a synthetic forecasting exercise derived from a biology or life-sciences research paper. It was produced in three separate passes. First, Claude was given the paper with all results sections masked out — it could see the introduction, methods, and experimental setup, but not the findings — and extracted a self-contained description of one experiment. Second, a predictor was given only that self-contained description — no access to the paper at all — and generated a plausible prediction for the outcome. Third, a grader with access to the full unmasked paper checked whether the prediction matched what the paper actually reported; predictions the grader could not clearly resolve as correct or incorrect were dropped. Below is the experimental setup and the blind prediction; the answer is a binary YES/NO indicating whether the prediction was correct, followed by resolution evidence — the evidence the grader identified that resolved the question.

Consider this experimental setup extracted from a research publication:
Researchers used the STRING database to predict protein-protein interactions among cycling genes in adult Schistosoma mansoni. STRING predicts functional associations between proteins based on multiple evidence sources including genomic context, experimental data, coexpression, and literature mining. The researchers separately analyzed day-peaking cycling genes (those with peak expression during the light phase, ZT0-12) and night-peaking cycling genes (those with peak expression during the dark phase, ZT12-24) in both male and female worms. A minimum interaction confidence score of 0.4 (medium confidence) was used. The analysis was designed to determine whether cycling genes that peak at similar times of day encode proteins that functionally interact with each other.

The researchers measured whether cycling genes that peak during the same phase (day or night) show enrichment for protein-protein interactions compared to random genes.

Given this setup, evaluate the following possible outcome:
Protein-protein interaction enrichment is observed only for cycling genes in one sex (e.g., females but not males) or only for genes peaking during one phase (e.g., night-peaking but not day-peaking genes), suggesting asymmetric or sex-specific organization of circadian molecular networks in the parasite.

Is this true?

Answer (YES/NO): NO